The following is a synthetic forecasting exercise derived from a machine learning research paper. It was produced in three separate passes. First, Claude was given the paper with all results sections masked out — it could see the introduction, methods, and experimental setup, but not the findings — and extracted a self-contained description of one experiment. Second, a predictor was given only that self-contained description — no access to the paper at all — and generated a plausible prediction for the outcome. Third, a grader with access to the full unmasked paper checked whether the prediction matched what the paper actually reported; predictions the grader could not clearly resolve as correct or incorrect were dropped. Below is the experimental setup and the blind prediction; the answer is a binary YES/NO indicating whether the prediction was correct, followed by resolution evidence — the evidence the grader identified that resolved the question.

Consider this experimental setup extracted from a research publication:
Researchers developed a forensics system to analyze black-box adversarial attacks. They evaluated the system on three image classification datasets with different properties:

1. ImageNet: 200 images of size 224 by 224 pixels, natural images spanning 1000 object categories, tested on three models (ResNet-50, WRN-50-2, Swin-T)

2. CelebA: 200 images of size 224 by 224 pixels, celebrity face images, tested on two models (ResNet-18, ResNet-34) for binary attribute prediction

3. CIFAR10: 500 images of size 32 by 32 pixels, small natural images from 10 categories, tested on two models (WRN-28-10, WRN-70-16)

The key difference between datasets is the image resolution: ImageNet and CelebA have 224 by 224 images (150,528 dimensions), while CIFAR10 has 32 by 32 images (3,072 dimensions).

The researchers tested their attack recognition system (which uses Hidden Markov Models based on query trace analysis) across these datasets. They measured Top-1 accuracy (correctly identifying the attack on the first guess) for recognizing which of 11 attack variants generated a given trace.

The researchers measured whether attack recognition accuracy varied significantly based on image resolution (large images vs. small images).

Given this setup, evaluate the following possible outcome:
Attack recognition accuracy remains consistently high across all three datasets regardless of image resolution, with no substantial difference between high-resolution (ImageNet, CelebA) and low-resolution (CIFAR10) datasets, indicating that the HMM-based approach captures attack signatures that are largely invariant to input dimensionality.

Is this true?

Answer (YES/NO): NO